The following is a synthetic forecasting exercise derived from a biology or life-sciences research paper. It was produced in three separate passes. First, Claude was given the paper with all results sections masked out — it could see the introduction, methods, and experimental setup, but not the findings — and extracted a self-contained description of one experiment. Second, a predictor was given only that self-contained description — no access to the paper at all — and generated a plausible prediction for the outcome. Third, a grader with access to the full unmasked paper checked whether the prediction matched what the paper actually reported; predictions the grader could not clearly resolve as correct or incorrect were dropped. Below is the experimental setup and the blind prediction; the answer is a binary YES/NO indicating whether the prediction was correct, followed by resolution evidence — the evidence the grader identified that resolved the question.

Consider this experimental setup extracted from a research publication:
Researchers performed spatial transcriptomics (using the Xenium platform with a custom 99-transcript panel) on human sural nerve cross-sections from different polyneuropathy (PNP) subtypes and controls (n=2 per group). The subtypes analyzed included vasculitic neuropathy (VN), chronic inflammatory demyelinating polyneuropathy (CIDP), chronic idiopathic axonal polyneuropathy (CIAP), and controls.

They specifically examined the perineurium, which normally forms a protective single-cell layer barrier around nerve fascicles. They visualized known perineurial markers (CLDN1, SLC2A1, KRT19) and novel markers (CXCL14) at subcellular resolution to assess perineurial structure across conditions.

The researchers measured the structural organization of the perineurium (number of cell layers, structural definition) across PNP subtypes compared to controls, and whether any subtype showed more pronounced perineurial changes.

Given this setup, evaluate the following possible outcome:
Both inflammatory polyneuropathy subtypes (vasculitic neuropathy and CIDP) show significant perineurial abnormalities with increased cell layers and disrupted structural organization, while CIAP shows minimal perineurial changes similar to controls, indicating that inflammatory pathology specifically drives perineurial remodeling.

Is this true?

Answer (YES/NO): NO